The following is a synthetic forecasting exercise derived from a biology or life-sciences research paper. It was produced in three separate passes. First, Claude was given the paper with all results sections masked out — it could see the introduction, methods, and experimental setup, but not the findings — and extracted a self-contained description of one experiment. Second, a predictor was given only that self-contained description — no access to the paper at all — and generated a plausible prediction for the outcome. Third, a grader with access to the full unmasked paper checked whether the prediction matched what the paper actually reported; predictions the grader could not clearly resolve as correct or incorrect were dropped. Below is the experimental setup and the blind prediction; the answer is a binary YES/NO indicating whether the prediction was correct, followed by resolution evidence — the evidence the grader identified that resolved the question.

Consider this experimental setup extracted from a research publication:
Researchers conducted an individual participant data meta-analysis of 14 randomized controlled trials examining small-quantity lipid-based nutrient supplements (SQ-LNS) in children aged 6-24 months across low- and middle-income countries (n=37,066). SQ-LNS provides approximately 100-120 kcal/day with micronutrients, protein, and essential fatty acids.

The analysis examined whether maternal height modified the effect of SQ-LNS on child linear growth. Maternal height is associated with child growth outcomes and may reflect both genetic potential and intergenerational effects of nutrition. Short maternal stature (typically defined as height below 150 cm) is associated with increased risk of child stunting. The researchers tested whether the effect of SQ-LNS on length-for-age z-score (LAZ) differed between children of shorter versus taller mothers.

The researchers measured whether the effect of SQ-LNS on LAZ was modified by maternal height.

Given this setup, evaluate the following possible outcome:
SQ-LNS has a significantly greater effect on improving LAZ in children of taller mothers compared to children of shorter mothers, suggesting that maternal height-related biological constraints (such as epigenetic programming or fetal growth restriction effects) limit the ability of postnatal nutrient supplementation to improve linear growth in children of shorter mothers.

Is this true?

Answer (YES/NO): NO